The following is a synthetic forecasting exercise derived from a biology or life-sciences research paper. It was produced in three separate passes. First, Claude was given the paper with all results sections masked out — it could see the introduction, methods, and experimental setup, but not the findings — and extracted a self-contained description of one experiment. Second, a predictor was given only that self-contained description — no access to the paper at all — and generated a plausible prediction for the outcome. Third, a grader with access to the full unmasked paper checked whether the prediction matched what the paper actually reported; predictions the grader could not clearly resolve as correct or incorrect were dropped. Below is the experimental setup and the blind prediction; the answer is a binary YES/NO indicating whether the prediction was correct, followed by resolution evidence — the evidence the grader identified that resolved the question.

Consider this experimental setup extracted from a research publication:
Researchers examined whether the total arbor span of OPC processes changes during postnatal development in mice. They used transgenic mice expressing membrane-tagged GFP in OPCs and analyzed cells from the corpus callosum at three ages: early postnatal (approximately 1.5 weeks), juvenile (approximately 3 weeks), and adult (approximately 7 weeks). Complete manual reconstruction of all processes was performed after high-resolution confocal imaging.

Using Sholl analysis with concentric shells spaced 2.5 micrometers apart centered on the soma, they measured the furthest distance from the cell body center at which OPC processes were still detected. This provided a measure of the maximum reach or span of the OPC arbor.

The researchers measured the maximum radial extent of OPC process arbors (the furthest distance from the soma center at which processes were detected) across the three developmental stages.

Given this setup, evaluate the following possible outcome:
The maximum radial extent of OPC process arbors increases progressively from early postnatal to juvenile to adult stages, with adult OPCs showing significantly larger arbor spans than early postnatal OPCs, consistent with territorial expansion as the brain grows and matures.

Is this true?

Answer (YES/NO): NO